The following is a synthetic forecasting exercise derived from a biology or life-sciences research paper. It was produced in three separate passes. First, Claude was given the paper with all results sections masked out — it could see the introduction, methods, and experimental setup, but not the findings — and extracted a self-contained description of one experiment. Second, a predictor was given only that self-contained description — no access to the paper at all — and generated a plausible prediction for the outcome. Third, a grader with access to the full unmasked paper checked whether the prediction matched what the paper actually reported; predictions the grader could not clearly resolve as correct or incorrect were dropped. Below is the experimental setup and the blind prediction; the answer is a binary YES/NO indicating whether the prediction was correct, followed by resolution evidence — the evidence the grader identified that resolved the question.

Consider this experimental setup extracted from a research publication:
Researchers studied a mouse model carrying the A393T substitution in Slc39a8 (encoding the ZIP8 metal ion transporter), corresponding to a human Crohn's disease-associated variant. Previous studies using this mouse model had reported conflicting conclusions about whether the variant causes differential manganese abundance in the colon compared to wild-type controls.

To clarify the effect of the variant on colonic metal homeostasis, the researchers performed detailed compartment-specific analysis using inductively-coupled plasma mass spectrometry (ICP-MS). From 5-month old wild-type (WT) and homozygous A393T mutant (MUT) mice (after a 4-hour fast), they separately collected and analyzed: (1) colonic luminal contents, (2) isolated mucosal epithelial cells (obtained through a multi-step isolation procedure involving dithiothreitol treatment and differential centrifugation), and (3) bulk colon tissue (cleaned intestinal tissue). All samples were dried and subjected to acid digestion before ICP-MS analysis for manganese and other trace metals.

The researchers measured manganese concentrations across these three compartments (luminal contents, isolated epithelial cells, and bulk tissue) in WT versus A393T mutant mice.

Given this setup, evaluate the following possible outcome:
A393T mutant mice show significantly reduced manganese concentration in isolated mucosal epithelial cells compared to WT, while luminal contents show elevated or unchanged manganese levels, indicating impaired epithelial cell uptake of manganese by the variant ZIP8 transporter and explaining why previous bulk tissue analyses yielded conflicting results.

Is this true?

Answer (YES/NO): NO